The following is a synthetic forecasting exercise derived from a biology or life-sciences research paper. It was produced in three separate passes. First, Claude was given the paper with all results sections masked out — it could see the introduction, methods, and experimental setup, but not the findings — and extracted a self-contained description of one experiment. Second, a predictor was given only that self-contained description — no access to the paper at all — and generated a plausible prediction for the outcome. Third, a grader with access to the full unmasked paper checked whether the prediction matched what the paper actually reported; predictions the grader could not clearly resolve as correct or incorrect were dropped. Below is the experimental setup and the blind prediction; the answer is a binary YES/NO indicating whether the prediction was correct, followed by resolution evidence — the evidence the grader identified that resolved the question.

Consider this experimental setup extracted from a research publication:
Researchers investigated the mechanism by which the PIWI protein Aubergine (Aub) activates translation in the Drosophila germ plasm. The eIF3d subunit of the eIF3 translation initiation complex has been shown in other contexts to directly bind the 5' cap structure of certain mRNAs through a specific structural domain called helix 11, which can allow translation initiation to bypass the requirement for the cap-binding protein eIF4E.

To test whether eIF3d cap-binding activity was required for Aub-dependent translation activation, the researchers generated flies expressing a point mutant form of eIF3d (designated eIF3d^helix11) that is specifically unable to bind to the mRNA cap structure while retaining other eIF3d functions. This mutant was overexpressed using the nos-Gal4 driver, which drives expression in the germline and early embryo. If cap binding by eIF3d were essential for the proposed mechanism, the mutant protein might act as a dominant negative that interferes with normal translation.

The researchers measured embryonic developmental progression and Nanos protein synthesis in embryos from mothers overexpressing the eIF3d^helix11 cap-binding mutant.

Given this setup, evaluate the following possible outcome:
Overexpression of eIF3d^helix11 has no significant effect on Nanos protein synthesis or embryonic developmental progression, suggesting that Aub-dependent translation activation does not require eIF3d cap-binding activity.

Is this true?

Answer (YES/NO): YES